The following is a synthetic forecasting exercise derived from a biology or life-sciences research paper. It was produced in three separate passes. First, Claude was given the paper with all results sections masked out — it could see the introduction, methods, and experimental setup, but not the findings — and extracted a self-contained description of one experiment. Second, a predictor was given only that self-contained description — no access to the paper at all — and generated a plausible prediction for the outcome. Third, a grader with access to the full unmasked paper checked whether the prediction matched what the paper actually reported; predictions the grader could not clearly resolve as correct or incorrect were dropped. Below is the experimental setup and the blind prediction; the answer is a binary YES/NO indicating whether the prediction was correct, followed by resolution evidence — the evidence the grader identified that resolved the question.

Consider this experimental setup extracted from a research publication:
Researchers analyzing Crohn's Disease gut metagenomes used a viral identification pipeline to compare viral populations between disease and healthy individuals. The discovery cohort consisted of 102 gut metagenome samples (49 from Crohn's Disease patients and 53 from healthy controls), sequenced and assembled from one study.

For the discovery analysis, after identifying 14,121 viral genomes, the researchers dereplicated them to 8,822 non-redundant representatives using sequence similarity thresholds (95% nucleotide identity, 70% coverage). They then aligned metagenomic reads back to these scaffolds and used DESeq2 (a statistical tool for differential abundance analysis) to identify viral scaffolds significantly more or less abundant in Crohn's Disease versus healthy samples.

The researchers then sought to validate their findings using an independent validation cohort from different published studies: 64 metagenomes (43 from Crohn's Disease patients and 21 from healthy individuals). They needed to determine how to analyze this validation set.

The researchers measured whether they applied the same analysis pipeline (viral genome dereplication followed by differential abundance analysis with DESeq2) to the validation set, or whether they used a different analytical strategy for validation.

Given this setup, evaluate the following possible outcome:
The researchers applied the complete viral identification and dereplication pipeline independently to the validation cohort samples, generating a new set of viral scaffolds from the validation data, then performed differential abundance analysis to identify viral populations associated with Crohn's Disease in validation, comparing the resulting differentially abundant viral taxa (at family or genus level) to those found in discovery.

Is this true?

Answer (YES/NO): NO